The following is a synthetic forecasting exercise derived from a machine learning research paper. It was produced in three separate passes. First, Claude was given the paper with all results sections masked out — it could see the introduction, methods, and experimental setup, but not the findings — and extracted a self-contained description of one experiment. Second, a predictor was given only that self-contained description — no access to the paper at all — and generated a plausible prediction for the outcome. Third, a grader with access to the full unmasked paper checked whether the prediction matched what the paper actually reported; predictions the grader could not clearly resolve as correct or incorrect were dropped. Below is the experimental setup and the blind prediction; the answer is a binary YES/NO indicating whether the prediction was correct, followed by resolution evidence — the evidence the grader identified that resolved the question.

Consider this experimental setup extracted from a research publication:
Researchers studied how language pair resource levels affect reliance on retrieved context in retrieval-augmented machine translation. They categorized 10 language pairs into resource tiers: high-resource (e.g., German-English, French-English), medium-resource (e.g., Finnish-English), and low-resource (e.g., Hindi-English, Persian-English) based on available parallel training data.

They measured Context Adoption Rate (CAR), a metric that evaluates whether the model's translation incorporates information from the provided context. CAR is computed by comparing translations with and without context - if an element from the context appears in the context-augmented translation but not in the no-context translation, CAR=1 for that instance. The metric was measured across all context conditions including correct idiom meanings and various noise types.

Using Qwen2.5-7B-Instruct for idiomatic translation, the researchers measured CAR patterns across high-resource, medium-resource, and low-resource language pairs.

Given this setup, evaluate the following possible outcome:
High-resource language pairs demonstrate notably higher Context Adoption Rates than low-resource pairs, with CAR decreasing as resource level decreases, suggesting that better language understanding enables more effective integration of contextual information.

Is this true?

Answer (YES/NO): NO